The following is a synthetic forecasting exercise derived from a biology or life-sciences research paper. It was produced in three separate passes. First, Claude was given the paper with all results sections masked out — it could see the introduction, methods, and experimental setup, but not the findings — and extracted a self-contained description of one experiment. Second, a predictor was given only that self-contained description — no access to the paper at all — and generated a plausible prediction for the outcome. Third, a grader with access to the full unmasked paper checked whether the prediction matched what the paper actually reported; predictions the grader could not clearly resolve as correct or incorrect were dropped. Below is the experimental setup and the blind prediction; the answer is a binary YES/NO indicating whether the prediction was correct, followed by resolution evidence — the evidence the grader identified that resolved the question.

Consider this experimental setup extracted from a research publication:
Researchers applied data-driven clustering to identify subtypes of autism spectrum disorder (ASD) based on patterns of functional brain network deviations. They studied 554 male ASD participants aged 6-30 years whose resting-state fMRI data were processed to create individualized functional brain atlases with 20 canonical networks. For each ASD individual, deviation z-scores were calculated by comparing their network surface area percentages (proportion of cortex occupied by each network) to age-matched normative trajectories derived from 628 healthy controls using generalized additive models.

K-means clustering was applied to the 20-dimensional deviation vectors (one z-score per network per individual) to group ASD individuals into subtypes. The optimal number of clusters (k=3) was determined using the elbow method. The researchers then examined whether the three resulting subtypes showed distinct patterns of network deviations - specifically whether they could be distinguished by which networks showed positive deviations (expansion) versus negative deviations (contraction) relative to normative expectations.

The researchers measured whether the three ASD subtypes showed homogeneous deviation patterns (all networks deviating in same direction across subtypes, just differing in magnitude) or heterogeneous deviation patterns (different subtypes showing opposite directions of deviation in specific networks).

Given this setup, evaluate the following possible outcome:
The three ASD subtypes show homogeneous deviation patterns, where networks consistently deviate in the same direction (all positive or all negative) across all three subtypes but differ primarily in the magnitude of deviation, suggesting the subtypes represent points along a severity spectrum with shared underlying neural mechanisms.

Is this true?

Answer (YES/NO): NO